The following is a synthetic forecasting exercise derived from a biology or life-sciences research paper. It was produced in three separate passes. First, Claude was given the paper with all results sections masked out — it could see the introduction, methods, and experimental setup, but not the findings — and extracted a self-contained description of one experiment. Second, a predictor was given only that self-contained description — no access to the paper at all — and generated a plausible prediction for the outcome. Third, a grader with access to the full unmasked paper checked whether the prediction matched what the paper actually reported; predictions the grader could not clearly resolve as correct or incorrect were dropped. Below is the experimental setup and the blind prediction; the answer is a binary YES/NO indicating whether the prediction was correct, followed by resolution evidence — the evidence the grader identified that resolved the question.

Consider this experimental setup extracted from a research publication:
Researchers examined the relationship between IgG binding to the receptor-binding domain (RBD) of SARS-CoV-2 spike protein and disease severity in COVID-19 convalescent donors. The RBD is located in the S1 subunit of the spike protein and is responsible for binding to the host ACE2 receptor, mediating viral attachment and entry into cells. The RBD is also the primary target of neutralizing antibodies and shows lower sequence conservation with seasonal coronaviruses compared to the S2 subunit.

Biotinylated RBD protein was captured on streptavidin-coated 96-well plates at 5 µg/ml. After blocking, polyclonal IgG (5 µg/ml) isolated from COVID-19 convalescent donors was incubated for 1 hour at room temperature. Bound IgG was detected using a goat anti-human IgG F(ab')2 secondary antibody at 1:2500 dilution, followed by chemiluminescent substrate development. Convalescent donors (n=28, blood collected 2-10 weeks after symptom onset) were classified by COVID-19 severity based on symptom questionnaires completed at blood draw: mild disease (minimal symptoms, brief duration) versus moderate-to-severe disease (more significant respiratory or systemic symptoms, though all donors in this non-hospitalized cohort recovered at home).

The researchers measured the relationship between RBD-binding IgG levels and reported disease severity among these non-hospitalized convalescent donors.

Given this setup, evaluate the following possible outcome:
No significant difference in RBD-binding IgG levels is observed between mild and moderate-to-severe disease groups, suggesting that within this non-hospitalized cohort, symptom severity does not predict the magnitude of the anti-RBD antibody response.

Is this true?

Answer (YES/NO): NO